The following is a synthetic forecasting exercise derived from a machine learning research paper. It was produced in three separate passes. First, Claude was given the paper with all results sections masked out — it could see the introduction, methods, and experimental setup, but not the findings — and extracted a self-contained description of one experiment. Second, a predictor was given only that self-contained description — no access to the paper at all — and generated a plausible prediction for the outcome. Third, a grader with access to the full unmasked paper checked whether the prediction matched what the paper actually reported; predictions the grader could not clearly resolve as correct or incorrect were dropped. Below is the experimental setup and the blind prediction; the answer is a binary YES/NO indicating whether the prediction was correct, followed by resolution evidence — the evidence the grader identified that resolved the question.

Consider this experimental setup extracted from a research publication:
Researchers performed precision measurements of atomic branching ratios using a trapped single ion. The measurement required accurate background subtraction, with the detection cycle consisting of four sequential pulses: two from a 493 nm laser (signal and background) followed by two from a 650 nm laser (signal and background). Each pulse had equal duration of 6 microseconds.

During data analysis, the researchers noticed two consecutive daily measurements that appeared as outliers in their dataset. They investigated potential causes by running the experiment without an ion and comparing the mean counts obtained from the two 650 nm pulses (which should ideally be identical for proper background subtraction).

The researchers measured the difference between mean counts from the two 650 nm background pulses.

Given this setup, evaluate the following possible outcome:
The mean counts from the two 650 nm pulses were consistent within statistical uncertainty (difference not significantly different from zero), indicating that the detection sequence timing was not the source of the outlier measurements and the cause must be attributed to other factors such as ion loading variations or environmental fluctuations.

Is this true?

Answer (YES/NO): NO